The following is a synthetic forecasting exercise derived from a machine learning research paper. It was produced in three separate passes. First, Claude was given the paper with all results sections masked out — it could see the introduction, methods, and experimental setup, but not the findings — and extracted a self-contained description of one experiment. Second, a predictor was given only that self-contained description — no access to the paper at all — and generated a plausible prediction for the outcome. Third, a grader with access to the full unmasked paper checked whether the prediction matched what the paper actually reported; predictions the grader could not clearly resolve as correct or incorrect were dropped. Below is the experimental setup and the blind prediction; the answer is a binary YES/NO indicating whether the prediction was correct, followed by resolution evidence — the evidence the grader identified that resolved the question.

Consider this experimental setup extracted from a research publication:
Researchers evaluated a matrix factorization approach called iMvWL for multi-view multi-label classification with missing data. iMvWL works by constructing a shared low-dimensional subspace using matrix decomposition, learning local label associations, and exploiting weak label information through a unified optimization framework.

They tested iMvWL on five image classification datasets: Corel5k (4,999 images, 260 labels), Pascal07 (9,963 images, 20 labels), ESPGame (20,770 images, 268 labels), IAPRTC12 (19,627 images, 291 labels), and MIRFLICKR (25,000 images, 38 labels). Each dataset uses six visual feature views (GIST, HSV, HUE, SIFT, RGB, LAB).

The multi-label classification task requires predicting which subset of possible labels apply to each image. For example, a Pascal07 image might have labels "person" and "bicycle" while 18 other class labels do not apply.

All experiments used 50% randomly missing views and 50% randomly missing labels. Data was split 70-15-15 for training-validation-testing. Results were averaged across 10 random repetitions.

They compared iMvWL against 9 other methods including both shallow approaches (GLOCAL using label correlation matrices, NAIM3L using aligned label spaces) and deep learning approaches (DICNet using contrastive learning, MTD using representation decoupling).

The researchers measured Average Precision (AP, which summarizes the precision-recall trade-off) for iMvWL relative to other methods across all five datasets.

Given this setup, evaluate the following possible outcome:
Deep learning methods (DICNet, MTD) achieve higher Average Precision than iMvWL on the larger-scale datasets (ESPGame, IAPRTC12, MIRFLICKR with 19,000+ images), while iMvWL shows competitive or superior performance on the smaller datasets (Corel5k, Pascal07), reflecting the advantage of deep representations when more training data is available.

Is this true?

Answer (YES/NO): NO